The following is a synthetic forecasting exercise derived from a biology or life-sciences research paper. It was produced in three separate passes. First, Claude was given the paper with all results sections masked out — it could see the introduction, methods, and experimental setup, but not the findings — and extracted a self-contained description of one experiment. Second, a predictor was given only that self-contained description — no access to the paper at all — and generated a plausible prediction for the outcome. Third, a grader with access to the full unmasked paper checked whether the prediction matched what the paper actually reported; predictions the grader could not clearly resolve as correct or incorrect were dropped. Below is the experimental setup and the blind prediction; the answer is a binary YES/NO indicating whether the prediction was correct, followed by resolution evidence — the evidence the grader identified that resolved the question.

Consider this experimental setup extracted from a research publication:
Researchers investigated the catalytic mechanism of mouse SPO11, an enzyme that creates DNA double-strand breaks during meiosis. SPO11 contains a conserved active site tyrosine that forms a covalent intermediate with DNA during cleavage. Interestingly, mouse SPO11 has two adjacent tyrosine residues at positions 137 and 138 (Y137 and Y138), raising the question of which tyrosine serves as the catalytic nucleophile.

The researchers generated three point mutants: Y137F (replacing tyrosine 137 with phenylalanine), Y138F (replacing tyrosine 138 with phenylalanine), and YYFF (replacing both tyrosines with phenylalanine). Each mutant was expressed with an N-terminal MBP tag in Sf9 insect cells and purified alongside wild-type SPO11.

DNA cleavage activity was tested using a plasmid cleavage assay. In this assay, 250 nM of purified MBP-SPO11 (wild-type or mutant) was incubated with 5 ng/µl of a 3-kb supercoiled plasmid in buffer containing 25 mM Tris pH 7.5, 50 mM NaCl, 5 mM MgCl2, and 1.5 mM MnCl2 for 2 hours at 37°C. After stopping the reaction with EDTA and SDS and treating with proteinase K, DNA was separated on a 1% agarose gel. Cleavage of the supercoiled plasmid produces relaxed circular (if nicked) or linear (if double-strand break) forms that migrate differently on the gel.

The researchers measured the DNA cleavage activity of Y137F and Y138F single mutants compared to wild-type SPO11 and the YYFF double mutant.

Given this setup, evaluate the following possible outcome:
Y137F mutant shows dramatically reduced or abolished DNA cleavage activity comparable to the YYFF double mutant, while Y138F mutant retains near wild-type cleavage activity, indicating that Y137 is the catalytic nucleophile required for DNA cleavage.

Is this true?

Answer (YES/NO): NO